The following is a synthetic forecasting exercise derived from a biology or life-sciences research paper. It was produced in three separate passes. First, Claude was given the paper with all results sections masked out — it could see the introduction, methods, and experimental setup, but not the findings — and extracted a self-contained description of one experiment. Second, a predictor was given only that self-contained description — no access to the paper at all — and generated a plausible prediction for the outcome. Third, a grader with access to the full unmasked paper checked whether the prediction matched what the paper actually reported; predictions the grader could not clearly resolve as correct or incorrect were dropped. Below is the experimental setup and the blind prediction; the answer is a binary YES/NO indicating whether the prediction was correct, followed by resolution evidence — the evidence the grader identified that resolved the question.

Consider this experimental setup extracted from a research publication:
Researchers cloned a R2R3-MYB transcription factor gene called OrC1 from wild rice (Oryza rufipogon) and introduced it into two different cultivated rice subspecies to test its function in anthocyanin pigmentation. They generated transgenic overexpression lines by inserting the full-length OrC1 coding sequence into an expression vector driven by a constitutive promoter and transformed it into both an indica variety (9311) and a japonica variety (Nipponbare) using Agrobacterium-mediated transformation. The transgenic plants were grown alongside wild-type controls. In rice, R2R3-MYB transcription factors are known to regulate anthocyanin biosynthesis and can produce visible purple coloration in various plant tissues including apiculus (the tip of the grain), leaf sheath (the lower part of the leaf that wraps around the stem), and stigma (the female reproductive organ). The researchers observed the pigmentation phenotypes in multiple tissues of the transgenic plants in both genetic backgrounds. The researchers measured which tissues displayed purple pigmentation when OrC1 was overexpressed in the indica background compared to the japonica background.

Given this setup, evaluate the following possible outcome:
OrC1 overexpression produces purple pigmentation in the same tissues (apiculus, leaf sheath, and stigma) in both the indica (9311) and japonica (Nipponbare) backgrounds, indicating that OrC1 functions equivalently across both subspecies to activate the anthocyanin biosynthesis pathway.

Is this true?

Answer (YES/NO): NO